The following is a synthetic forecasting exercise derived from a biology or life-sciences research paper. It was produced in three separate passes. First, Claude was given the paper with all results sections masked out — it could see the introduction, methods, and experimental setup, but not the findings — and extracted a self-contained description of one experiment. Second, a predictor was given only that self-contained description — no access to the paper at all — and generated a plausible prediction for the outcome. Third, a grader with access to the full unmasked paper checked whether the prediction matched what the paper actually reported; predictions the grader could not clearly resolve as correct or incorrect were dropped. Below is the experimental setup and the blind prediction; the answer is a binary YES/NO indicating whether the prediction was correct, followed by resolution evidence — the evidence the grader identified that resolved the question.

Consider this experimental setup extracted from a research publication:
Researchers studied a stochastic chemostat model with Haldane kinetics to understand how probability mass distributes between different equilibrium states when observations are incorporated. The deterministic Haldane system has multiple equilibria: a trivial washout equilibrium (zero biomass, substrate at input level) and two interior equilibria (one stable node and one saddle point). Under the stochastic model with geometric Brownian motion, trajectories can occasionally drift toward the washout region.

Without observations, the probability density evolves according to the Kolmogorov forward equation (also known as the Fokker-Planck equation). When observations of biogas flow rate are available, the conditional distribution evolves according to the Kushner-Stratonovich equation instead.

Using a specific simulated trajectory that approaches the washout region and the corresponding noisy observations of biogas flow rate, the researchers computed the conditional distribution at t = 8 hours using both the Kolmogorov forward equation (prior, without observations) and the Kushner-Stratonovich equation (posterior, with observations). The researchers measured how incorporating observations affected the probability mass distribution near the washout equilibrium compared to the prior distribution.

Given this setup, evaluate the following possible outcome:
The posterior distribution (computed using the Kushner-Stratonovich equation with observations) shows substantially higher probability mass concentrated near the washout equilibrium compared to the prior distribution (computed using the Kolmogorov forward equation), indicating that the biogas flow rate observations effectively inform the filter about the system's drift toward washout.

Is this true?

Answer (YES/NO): YES